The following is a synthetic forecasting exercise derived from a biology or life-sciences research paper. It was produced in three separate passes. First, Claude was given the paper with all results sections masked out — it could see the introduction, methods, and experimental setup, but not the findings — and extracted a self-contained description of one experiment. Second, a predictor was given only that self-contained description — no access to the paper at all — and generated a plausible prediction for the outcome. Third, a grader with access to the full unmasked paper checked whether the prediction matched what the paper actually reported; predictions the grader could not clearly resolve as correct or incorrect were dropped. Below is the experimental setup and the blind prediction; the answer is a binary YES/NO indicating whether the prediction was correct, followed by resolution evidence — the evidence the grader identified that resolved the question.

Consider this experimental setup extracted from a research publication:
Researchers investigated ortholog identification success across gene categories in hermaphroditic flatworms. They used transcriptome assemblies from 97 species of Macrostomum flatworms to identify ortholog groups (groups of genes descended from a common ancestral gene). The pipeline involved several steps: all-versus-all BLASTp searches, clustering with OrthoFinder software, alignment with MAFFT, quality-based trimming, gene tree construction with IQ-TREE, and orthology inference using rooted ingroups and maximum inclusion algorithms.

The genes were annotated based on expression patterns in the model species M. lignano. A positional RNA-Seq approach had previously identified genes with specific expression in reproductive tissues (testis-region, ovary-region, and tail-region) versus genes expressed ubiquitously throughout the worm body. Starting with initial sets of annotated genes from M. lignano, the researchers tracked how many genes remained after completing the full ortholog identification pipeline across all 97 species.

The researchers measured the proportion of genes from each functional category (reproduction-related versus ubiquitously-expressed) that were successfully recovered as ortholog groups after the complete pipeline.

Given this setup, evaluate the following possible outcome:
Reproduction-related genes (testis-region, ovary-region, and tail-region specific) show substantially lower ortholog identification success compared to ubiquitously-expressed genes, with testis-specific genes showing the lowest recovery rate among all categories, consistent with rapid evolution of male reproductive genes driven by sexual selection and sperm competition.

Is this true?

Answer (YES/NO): NO